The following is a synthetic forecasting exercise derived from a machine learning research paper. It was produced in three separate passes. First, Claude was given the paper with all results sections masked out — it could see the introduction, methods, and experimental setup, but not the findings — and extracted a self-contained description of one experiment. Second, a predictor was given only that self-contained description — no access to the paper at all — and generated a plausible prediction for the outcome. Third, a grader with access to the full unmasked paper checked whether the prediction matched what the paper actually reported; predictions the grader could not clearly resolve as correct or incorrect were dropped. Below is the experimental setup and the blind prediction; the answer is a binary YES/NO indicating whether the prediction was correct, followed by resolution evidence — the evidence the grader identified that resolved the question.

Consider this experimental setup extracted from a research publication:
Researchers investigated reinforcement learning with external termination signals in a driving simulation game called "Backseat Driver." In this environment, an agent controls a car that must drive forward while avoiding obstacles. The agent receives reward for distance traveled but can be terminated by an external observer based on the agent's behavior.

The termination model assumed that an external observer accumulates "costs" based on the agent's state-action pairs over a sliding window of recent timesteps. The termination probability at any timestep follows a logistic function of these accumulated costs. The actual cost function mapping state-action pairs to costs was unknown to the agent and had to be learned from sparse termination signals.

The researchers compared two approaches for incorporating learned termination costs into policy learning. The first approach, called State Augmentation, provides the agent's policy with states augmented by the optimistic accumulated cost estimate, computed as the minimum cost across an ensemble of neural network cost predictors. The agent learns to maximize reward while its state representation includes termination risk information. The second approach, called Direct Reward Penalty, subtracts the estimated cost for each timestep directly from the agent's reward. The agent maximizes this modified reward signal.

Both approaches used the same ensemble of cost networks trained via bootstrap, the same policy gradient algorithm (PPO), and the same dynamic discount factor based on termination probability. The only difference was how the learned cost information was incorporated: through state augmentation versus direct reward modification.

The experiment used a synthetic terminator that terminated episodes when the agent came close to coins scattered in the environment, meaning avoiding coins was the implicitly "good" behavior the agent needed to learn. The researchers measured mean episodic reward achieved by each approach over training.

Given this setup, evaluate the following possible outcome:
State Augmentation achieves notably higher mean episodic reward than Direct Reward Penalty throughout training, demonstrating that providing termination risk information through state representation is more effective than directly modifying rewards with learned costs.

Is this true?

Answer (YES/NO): YES